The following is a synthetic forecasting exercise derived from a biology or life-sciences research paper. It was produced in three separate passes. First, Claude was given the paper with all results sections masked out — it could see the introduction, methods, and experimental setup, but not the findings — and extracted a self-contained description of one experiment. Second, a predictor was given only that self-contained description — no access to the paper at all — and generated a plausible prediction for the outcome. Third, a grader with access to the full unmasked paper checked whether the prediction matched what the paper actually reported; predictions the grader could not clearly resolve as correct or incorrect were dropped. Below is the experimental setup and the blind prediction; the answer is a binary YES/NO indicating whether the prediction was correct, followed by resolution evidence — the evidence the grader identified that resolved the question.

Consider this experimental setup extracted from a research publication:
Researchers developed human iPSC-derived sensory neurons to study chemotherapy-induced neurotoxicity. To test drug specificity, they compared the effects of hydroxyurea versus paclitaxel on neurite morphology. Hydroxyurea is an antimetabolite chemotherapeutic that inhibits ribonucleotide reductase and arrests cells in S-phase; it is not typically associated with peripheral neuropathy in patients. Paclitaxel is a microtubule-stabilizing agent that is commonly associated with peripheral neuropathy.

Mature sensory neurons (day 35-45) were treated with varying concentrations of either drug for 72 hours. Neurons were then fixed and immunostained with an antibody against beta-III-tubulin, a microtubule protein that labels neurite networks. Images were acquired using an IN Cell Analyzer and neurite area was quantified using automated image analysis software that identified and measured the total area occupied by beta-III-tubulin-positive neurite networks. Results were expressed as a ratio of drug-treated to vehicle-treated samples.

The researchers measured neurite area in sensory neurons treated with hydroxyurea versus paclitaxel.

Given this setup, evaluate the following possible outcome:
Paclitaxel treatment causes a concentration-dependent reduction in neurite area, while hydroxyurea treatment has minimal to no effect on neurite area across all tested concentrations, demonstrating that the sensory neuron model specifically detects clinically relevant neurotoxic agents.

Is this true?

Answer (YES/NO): YES